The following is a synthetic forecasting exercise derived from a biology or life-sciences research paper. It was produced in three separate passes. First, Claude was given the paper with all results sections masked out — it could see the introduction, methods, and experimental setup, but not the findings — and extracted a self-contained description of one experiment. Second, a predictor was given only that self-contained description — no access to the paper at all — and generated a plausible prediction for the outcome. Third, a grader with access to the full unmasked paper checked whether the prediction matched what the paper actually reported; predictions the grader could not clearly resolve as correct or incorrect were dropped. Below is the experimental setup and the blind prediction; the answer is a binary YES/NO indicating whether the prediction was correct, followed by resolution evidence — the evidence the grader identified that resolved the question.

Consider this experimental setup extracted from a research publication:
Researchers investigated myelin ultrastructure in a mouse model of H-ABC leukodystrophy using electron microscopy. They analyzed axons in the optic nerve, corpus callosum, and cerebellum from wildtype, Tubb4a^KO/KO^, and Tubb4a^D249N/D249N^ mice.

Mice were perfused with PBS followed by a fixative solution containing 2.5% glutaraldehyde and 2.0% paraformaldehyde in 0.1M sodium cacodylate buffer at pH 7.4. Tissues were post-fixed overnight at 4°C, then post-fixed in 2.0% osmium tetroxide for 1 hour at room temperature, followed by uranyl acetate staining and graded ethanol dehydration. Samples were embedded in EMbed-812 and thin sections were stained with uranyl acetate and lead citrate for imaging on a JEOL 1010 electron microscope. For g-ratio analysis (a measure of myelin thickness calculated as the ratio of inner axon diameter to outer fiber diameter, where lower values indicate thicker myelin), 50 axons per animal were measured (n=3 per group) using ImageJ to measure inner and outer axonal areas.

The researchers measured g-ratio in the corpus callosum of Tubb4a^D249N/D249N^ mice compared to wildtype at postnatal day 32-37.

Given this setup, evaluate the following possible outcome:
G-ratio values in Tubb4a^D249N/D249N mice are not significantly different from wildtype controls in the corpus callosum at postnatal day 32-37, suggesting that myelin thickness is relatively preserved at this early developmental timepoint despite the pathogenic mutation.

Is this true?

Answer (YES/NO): NO